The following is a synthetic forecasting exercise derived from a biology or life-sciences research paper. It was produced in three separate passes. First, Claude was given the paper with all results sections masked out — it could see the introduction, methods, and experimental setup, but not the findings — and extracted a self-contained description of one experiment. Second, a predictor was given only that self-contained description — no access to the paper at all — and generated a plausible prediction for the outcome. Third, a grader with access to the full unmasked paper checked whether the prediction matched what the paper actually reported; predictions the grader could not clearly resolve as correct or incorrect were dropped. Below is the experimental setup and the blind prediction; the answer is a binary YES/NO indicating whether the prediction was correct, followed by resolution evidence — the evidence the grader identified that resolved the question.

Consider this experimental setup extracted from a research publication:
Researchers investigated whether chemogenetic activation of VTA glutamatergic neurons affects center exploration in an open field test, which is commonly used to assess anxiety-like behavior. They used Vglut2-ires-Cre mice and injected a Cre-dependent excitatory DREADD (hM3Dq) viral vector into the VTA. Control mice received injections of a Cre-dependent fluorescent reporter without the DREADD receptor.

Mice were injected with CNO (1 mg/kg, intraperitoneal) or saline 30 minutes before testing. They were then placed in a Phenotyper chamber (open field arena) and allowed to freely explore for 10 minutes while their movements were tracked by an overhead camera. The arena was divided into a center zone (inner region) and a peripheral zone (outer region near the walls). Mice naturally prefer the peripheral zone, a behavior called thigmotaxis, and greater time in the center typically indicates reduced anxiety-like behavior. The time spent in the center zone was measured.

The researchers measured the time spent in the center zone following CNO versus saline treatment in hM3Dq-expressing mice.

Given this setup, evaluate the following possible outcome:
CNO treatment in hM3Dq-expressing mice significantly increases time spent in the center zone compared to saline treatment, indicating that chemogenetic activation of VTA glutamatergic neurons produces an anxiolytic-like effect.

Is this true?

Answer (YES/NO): NO